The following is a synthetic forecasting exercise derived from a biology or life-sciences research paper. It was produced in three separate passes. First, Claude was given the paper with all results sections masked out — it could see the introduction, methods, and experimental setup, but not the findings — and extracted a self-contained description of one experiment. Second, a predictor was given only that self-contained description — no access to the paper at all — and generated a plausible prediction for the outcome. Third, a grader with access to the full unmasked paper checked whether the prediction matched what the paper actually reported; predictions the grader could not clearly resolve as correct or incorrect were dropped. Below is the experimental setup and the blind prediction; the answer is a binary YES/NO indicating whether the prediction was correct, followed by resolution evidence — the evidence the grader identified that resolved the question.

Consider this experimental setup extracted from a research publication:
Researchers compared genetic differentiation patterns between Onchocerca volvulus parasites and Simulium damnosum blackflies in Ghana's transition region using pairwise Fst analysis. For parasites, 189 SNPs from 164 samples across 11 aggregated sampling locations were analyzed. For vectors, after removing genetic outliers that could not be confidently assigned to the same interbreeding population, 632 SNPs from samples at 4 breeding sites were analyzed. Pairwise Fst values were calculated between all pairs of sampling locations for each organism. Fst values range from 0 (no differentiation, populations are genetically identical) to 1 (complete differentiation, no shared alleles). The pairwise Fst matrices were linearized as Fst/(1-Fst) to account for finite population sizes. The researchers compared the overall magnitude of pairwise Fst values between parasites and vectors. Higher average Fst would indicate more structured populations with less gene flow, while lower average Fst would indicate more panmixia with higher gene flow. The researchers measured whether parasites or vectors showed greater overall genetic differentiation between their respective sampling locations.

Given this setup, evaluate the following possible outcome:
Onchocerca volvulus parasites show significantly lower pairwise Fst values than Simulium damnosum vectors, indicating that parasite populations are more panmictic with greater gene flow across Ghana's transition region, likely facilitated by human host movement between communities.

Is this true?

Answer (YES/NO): NO